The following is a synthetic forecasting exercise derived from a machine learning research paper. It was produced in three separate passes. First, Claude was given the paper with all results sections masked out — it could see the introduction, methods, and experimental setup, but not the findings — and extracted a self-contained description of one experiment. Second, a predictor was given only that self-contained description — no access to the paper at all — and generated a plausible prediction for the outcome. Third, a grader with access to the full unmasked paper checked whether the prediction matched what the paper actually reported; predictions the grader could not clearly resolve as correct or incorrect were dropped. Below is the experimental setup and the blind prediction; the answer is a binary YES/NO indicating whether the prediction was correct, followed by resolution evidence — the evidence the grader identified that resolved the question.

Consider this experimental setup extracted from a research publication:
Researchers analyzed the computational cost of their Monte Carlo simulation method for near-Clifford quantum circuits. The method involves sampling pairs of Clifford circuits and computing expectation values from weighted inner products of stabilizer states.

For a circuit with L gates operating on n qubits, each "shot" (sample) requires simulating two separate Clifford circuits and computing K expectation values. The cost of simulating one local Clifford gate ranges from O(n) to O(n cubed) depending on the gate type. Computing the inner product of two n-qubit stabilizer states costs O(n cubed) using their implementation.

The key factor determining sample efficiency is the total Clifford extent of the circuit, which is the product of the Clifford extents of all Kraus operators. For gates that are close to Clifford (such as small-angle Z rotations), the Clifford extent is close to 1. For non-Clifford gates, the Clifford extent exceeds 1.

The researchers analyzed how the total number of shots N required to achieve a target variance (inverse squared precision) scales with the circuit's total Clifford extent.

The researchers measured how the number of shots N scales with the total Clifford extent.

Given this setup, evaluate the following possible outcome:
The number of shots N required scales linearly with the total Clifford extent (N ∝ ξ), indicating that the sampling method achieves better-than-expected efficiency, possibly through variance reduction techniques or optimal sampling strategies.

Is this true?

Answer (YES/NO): NO